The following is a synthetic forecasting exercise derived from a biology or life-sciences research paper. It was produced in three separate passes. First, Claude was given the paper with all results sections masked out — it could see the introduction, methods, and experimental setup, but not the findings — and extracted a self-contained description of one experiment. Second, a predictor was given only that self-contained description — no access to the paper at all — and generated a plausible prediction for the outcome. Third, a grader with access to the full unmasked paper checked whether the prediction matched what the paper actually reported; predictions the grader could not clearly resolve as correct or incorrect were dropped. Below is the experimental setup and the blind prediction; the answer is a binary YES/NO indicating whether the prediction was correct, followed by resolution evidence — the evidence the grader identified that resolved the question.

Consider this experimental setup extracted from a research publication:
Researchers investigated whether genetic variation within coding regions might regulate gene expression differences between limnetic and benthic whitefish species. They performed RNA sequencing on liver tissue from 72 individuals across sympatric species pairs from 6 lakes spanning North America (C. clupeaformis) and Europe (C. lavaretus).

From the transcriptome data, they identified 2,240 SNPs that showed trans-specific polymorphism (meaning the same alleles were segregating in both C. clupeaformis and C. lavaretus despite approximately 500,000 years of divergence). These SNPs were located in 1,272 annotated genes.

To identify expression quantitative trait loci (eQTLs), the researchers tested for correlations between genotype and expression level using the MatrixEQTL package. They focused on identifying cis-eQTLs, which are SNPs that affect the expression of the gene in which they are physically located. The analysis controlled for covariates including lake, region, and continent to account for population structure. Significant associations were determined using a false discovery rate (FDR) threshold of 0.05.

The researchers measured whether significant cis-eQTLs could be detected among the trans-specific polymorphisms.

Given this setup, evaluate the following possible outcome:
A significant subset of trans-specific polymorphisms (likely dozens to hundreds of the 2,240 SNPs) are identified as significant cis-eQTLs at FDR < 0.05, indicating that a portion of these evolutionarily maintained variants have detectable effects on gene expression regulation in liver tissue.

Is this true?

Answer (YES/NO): YES